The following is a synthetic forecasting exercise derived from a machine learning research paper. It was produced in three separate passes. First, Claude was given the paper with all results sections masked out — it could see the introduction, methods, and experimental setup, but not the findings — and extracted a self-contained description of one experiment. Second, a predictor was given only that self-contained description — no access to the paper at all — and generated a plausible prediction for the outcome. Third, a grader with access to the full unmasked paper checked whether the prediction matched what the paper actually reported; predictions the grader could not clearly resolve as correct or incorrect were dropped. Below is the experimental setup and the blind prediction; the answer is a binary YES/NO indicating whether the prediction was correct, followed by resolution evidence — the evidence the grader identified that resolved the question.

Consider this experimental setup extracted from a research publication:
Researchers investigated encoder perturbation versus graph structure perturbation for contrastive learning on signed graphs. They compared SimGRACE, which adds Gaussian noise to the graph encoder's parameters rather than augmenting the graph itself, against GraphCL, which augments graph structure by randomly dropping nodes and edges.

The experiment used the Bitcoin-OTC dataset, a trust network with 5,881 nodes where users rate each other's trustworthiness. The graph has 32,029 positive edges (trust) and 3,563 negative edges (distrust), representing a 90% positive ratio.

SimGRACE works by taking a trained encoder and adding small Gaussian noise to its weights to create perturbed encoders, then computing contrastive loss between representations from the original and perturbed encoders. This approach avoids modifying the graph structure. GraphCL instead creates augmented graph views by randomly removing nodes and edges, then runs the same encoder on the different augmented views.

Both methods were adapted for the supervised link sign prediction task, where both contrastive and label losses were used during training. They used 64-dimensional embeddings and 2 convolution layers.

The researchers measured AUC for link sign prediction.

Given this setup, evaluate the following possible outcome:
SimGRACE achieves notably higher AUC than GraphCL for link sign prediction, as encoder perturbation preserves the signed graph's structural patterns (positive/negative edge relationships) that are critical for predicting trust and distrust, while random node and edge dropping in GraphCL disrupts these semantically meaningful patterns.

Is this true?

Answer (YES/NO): NO